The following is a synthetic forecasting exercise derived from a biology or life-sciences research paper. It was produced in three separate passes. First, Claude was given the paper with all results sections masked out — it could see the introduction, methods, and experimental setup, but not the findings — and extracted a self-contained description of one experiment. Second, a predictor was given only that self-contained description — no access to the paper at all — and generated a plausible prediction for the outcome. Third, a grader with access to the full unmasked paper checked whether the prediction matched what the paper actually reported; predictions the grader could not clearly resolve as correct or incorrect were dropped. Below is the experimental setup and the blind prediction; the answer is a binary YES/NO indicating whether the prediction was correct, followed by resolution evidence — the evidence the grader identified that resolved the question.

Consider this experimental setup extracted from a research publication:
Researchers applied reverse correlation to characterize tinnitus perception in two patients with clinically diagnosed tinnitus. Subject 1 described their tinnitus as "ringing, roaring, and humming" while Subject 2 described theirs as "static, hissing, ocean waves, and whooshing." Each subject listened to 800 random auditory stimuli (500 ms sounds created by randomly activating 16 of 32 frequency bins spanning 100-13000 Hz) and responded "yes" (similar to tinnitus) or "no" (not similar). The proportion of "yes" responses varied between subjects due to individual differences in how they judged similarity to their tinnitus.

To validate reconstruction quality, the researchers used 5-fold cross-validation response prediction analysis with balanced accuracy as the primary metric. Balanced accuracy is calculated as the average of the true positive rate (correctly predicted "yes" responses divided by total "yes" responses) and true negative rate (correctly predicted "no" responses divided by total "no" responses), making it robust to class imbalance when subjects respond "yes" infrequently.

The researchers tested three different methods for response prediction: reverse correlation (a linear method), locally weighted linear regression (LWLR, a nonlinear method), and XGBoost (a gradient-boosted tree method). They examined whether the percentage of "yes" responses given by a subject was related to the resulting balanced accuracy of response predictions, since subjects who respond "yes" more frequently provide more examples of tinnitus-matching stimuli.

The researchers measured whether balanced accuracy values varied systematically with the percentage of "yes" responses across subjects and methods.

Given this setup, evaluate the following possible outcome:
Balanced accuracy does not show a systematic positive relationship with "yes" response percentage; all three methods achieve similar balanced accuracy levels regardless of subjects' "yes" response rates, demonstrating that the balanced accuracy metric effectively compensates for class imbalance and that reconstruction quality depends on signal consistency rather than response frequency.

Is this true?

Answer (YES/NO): NO